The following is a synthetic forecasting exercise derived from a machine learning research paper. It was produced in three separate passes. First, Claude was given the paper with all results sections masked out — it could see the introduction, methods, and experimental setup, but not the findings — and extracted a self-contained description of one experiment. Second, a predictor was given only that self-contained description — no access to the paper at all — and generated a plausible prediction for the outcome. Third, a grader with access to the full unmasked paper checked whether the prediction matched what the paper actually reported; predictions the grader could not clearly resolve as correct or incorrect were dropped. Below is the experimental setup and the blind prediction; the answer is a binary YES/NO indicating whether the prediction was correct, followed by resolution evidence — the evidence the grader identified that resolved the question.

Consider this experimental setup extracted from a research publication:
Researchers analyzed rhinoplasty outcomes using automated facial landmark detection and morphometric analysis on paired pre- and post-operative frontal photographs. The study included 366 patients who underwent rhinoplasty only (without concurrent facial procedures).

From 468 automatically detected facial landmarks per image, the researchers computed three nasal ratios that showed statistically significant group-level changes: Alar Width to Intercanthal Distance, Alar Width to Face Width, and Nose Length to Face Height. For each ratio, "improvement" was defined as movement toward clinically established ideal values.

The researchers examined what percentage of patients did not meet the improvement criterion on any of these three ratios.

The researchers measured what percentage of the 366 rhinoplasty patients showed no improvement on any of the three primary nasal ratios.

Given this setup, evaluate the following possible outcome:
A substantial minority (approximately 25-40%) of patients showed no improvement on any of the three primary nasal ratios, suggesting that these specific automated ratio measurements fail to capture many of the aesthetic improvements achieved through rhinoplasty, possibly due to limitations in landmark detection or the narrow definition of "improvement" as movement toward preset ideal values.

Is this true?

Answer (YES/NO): NO